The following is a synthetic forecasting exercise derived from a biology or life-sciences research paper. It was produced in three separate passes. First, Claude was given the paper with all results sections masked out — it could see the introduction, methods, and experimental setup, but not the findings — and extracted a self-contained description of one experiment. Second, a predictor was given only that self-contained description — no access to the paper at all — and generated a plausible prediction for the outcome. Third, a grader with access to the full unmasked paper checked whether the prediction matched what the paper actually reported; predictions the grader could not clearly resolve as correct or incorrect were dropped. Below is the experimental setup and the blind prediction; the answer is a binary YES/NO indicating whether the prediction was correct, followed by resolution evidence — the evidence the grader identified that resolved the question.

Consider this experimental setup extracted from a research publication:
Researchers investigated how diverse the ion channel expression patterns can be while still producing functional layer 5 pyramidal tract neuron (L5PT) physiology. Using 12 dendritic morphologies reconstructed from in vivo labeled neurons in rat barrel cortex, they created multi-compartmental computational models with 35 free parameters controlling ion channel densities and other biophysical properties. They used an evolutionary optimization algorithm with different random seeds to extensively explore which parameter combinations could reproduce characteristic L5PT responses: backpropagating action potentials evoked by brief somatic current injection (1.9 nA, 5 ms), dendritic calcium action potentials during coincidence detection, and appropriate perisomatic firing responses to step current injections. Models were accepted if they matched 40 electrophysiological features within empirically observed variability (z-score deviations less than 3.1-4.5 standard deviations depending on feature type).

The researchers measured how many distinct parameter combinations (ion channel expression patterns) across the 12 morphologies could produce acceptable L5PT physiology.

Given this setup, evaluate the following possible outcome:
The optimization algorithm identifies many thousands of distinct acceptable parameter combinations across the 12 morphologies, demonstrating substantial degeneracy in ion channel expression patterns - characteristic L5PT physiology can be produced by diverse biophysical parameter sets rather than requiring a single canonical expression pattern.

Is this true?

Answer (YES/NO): YES